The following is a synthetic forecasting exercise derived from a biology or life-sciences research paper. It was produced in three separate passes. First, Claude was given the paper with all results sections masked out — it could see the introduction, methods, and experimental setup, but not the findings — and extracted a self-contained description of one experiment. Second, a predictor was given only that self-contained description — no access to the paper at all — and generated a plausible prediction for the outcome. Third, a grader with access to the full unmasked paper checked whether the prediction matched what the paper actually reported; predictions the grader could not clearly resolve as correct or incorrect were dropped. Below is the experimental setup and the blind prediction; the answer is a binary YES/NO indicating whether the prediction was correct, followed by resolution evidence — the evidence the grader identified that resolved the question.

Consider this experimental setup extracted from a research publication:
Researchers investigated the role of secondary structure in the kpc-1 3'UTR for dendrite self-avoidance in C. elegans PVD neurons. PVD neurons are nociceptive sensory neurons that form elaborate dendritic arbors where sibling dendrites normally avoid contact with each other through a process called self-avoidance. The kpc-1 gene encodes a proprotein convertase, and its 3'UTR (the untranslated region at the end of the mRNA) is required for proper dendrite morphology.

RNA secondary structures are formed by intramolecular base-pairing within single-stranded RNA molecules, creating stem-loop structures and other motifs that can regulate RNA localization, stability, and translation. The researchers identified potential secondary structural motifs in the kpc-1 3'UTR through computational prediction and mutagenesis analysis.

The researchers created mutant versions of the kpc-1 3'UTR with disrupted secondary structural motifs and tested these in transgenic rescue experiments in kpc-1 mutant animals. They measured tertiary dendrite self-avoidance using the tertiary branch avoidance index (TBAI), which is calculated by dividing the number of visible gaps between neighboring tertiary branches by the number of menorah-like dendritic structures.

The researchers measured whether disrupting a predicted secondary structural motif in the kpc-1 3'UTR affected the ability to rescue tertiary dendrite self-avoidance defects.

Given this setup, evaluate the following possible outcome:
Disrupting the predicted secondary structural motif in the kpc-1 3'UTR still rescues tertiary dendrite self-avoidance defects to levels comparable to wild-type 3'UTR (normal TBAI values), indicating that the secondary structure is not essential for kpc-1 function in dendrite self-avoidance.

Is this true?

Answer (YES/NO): NO